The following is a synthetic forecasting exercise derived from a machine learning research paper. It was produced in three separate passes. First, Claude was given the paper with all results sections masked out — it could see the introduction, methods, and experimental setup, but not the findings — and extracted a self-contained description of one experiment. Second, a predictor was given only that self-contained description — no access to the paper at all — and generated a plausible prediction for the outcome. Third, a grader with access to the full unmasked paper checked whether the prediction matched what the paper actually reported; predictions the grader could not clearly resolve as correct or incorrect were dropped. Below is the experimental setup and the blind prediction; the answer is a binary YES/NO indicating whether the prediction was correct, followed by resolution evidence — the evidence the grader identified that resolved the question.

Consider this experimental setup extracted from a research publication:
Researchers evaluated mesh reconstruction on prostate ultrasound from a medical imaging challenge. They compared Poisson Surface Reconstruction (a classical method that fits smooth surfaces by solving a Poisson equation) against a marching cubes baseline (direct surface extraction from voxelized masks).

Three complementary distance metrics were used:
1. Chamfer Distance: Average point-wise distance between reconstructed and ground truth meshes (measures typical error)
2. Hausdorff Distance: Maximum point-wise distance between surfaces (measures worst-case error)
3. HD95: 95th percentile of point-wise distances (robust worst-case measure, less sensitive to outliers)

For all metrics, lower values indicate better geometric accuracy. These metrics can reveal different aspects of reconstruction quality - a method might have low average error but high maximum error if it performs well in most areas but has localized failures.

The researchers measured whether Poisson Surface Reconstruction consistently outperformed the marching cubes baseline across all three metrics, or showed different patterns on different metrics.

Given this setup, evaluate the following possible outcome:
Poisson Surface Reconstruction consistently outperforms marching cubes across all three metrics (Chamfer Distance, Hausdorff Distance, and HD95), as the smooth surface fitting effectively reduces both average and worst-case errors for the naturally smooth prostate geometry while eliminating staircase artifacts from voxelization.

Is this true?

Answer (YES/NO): NO